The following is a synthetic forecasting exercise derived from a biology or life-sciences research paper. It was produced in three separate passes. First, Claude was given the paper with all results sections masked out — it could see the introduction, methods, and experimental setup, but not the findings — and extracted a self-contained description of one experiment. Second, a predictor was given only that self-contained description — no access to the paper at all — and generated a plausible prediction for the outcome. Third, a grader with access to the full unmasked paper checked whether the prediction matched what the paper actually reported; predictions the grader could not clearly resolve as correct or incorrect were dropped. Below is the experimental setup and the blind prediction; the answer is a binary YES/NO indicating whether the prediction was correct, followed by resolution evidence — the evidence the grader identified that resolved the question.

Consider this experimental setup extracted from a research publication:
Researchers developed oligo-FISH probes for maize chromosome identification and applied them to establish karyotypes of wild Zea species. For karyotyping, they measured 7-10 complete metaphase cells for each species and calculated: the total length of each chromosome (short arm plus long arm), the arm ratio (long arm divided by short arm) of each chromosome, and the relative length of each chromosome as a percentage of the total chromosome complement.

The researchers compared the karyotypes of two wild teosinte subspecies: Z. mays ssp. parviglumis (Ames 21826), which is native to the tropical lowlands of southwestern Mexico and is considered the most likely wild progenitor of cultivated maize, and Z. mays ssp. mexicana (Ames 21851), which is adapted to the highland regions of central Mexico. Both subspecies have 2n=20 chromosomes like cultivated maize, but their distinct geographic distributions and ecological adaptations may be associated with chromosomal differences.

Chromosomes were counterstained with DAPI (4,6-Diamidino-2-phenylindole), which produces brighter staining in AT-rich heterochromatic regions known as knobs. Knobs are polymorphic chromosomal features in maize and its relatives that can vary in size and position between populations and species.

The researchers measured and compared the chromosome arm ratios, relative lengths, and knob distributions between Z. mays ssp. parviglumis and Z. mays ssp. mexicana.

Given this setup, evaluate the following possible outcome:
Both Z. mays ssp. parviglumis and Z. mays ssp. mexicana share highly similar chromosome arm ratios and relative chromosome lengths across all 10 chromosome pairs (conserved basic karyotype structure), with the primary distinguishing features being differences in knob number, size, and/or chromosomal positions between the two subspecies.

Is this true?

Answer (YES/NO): NO